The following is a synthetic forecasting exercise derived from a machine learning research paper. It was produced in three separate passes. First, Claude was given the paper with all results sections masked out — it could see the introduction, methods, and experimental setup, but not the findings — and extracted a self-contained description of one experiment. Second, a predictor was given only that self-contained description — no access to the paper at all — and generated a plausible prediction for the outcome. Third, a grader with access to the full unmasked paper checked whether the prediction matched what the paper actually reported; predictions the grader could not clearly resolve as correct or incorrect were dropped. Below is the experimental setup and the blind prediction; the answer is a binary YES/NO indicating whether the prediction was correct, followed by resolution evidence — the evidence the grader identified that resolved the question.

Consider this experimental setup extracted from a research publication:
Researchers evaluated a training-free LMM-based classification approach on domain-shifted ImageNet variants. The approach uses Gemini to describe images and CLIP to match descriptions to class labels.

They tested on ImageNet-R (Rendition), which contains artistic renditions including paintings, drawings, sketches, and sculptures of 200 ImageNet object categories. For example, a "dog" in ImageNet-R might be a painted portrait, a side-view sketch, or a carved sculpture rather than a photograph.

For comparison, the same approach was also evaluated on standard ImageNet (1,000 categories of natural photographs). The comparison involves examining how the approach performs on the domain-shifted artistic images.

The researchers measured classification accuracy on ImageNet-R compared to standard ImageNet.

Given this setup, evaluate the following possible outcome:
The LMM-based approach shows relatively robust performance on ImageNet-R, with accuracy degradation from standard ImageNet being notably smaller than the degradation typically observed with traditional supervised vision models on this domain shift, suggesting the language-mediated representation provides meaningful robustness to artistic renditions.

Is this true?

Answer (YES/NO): NO